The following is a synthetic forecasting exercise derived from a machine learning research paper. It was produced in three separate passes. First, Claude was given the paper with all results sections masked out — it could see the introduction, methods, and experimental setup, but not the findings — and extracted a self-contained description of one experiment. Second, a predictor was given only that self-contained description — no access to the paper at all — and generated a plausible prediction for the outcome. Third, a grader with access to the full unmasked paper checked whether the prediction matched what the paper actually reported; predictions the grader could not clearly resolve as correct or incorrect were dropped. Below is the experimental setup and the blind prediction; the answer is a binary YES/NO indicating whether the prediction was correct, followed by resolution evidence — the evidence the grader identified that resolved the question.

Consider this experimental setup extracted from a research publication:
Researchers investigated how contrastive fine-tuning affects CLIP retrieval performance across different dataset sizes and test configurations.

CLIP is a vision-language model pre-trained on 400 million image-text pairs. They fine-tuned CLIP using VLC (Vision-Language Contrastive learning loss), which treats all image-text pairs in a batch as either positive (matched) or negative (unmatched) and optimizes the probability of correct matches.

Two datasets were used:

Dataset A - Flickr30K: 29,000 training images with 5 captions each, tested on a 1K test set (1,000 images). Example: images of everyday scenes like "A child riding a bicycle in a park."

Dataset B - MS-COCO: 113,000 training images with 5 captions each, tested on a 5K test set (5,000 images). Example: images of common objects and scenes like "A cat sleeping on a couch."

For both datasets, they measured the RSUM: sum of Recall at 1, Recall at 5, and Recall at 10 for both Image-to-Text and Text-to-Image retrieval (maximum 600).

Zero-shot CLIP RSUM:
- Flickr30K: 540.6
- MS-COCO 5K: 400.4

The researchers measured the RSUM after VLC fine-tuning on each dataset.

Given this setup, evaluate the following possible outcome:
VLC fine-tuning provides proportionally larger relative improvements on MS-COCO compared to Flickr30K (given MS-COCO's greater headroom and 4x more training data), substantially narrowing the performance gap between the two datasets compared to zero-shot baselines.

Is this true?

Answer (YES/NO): NO